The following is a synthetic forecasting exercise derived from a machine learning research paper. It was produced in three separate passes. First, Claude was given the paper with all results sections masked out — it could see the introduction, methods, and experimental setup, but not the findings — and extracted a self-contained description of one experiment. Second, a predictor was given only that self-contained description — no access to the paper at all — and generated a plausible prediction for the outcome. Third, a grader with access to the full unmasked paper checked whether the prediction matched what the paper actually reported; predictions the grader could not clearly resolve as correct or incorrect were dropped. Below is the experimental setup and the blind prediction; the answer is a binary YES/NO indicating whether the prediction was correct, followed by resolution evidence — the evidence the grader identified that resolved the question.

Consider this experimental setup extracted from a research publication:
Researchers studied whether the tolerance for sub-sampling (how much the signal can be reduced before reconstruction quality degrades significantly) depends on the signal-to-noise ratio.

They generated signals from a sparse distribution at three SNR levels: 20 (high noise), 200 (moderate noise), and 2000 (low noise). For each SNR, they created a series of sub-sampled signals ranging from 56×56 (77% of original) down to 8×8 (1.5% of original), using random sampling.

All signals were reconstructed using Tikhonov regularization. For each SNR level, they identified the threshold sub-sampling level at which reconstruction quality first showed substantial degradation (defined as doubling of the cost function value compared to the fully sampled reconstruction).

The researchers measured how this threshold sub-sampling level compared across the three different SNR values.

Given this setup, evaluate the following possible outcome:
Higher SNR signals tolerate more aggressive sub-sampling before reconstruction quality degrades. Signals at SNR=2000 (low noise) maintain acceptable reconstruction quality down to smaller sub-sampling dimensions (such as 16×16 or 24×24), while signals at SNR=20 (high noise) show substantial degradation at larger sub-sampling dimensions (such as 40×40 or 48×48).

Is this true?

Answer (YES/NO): NO